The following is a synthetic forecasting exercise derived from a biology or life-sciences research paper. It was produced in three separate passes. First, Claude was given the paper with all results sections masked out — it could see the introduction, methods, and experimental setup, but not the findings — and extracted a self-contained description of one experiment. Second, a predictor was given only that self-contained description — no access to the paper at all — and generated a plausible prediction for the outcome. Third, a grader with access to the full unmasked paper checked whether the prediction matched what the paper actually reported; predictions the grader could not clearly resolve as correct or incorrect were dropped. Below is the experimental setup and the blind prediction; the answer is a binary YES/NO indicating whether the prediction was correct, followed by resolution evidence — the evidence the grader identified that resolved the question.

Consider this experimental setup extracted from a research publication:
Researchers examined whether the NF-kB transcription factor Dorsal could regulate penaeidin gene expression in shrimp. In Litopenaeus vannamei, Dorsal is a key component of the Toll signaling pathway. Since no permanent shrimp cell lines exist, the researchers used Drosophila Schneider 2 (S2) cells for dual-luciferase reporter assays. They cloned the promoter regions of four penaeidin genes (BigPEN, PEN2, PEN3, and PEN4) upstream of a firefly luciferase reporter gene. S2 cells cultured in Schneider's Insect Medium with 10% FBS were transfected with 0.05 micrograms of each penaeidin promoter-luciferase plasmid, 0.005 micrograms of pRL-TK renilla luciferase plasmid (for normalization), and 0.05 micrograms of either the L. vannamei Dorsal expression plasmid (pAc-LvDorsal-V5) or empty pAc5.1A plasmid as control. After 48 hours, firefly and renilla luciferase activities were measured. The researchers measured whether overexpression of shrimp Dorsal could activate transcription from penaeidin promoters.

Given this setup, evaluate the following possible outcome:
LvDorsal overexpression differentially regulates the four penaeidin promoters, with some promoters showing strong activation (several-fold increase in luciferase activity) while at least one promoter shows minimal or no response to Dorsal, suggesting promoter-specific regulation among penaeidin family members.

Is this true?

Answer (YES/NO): NO